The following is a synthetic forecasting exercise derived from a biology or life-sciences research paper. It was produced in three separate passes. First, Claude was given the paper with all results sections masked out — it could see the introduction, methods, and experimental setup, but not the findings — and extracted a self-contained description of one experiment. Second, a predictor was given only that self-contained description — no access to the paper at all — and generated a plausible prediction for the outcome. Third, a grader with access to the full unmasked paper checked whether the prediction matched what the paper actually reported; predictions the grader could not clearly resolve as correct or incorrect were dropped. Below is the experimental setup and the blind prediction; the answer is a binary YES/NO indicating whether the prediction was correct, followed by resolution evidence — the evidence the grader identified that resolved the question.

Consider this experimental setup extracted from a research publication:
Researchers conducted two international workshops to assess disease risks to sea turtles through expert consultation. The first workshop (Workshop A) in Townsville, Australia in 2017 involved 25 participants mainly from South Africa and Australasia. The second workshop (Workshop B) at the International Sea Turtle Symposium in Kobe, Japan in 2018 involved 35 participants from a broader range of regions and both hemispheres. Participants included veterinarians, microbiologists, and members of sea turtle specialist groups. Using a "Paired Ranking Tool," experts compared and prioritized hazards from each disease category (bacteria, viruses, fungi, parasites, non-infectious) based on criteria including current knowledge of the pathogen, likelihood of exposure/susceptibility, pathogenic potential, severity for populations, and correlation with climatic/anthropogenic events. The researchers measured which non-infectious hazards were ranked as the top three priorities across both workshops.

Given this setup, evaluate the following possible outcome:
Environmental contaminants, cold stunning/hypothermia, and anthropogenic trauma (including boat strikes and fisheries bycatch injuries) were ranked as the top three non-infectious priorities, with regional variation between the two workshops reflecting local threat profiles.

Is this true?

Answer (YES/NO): NO